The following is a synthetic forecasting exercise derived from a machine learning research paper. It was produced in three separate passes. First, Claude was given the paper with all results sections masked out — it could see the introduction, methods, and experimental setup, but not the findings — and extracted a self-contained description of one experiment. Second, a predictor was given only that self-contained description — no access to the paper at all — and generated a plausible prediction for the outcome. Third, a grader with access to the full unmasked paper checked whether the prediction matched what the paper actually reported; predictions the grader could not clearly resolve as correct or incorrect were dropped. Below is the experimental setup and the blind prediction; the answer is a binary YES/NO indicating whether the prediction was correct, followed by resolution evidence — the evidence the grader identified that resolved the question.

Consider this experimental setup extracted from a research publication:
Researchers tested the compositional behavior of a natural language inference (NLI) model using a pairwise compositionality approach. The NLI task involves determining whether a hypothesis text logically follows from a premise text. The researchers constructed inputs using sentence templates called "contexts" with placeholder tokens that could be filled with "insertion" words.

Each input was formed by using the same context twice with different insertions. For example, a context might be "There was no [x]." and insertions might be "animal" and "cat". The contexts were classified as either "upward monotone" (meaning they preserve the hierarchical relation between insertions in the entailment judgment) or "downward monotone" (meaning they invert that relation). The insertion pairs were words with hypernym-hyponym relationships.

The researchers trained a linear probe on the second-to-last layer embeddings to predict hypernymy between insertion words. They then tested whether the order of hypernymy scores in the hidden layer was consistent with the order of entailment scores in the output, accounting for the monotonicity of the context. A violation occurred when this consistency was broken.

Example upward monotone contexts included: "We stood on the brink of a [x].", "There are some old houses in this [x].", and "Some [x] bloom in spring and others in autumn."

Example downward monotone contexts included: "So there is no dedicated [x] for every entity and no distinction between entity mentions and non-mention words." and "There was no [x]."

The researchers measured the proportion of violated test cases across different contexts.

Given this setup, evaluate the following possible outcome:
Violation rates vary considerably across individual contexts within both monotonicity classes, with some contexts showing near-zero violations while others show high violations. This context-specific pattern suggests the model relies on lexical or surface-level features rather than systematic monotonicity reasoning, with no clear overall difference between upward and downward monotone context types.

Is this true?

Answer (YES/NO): NO